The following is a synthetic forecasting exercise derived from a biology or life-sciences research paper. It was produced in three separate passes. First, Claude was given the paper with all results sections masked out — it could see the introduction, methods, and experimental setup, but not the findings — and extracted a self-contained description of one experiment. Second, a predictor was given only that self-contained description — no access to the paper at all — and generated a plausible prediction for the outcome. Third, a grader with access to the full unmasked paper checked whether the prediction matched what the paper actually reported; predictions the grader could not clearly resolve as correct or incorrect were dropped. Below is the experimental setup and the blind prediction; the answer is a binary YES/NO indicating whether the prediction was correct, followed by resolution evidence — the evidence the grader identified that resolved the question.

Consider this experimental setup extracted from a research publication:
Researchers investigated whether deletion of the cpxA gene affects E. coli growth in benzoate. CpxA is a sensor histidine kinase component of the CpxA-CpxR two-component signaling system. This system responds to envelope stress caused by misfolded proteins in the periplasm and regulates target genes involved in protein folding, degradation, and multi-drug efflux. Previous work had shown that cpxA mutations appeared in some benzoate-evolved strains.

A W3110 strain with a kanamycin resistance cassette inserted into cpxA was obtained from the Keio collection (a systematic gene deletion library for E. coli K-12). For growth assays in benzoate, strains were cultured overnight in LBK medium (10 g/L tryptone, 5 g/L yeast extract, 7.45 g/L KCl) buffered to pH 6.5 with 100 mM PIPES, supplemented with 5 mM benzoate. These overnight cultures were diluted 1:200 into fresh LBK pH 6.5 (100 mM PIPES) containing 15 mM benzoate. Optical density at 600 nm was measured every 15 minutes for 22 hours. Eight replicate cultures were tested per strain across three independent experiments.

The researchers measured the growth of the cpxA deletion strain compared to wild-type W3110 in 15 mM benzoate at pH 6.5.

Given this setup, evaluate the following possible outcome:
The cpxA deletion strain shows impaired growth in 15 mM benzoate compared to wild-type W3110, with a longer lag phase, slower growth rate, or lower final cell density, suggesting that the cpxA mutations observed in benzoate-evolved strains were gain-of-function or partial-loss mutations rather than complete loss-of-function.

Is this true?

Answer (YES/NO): NO